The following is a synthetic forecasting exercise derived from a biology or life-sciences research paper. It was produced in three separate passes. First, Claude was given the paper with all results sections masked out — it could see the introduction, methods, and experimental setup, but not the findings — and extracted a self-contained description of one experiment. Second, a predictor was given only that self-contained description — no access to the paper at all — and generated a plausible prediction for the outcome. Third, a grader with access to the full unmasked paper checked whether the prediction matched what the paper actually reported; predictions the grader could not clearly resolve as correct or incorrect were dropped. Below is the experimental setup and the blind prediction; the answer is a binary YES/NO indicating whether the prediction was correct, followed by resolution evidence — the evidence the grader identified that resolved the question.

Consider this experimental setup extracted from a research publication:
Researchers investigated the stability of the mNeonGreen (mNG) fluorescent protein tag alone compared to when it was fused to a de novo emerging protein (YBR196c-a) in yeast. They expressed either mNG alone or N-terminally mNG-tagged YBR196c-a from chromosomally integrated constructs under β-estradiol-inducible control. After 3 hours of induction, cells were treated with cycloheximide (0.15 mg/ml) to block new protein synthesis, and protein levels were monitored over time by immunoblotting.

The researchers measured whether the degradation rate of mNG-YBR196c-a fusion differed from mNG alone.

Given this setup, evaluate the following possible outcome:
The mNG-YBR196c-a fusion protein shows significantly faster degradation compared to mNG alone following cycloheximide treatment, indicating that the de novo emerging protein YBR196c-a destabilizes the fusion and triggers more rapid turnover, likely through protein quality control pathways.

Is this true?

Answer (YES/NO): YES